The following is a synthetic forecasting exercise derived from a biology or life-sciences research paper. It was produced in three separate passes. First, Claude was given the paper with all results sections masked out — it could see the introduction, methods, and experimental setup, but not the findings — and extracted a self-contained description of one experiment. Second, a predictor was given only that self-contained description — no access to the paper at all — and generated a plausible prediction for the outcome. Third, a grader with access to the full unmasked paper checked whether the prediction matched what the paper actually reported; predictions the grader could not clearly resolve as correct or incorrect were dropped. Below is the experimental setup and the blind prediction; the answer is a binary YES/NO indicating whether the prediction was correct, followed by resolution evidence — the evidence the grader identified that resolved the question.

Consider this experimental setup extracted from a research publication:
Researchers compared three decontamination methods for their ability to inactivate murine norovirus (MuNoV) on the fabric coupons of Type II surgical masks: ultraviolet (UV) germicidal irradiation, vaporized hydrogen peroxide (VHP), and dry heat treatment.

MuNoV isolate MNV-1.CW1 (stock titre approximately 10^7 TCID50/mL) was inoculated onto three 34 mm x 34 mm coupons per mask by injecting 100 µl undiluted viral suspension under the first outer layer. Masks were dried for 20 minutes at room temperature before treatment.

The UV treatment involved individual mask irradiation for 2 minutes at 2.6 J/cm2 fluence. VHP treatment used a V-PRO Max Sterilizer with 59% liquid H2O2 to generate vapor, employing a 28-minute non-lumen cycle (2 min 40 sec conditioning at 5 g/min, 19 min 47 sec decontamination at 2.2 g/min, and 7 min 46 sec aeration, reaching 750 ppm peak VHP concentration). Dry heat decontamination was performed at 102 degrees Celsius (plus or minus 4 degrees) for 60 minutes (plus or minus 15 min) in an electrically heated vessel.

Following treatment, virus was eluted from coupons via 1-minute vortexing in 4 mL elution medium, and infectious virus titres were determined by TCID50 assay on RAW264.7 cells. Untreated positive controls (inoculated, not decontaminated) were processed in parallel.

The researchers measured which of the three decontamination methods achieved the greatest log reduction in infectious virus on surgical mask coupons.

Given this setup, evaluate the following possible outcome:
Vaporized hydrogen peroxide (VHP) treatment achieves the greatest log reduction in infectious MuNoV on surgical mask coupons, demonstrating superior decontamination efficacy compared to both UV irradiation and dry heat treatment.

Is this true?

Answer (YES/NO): YES